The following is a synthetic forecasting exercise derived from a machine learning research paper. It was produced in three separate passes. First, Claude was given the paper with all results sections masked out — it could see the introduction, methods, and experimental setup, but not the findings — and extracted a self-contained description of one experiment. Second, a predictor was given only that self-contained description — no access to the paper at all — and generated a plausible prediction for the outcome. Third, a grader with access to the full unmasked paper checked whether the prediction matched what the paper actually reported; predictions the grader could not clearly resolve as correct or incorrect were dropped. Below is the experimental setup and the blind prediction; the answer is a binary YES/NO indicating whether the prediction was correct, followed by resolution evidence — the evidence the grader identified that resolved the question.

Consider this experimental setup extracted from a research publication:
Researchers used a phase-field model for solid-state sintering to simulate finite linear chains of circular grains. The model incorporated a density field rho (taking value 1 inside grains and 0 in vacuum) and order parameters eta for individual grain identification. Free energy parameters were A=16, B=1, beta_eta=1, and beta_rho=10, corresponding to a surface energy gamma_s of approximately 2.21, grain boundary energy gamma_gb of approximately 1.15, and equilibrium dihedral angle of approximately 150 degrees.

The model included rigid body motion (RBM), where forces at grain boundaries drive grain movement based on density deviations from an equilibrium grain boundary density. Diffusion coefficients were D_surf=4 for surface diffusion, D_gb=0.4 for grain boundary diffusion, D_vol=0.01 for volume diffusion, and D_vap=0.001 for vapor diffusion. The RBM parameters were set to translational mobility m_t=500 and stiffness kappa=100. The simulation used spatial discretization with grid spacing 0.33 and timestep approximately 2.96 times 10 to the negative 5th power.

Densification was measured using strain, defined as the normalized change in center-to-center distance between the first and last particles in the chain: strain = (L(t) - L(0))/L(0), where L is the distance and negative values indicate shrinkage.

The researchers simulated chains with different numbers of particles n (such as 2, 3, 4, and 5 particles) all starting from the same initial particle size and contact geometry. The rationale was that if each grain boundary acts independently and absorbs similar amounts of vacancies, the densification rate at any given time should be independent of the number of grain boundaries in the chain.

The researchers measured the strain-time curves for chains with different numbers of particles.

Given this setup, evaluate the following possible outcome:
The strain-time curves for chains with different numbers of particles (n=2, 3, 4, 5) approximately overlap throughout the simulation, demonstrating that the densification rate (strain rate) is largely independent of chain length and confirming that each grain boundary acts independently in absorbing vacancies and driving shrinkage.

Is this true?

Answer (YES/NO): YES